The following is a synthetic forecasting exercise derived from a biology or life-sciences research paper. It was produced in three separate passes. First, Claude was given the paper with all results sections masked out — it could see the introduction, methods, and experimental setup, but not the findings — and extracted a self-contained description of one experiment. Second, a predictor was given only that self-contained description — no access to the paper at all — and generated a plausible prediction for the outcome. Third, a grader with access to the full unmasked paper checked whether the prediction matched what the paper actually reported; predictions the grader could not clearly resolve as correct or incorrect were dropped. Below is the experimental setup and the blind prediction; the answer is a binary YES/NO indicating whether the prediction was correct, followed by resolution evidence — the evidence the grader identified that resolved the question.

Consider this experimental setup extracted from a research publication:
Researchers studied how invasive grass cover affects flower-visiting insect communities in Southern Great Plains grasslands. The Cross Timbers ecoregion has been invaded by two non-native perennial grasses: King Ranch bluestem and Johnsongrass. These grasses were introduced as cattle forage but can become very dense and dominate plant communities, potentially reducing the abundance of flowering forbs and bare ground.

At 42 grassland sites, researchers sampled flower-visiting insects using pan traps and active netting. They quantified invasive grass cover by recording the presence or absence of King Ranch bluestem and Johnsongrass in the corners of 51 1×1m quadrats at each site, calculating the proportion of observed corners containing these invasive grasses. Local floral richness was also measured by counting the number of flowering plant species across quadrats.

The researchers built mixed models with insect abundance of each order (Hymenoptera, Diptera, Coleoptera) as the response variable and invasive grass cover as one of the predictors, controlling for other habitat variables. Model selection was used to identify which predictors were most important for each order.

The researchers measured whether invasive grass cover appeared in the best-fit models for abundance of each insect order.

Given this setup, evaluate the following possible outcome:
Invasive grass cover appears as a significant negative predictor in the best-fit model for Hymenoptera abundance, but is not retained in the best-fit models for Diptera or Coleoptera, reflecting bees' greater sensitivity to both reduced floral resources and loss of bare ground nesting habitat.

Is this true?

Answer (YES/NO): NO